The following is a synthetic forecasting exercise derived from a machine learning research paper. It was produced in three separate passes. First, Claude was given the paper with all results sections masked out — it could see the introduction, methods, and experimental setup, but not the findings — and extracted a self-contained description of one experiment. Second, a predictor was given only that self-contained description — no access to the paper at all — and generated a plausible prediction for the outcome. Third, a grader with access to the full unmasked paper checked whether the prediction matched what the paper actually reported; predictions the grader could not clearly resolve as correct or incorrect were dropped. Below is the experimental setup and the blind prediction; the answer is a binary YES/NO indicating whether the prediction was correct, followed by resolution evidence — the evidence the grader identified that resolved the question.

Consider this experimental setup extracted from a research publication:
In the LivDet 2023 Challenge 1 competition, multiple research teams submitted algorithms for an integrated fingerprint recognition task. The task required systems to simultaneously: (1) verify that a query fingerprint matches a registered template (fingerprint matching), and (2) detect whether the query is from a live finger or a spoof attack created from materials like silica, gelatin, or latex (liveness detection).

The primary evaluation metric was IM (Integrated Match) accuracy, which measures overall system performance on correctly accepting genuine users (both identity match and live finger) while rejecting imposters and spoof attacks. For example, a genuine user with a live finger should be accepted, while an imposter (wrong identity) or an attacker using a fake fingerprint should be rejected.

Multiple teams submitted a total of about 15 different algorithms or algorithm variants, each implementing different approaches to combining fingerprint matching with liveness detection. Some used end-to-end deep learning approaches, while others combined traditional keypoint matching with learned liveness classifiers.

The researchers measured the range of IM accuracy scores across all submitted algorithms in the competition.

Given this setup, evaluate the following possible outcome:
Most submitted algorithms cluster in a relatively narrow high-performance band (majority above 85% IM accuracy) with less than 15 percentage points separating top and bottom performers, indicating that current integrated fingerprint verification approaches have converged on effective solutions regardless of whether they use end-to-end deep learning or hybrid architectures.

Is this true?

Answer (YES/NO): NO